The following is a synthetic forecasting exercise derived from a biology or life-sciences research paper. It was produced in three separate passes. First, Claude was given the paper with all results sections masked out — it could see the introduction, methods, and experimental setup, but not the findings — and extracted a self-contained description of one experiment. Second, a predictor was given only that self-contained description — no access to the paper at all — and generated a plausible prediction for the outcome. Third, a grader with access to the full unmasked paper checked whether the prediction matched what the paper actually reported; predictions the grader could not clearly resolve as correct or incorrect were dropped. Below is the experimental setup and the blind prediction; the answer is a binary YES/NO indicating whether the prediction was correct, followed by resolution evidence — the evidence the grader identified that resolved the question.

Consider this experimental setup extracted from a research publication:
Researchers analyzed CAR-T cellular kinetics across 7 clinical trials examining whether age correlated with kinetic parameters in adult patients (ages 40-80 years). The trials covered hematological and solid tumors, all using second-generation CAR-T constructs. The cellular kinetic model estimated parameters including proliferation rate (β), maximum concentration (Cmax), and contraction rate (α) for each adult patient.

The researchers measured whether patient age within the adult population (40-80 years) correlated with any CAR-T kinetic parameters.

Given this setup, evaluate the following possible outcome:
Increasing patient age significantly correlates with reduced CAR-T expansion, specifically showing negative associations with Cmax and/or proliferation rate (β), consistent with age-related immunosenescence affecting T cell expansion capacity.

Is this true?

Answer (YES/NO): NO